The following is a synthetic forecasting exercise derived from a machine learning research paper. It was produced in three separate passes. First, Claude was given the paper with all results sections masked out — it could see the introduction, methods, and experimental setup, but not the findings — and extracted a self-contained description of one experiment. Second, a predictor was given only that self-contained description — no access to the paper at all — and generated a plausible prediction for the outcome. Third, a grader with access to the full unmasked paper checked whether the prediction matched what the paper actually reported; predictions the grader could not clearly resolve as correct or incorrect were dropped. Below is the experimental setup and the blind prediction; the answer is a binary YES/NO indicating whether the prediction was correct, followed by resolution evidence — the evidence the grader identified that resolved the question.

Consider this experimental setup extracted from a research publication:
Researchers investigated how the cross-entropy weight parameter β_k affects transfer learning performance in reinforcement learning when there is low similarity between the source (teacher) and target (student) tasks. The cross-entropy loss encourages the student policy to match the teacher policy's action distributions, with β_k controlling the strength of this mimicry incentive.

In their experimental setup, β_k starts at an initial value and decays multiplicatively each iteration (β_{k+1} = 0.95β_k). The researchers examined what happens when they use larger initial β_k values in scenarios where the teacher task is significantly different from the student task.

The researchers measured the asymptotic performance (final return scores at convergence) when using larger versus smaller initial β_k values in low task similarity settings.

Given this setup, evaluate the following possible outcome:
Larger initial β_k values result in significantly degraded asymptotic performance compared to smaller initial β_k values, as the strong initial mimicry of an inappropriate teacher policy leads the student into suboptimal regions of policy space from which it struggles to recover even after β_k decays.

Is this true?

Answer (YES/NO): YES